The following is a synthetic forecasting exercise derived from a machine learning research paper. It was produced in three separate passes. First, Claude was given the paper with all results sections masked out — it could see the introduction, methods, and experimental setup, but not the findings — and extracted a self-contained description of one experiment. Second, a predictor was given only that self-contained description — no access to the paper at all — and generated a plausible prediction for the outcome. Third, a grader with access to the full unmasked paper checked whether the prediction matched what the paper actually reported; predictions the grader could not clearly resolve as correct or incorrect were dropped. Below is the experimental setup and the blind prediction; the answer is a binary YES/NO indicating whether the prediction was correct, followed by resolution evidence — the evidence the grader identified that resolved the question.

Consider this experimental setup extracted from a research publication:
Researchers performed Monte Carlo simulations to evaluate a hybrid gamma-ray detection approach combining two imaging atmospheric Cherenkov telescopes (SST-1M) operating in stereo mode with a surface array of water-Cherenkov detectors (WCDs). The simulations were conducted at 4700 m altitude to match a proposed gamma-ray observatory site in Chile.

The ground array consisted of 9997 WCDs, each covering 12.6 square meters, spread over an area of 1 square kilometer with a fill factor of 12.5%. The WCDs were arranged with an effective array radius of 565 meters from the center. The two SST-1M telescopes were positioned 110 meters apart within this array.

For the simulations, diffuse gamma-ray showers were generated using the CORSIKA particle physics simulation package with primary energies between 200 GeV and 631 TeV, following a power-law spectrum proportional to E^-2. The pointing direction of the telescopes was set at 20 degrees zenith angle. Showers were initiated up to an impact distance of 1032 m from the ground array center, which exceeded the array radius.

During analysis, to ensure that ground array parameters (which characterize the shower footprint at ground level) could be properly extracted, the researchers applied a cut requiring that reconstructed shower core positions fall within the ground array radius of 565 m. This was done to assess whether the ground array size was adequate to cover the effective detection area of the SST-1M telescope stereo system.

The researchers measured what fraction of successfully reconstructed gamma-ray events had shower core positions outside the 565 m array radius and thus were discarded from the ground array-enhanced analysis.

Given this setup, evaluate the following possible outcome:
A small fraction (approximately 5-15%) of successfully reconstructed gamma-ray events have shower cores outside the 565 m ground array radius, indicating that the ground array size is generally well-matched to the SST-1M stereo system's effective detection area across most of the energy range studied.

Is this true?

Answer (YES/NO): NO